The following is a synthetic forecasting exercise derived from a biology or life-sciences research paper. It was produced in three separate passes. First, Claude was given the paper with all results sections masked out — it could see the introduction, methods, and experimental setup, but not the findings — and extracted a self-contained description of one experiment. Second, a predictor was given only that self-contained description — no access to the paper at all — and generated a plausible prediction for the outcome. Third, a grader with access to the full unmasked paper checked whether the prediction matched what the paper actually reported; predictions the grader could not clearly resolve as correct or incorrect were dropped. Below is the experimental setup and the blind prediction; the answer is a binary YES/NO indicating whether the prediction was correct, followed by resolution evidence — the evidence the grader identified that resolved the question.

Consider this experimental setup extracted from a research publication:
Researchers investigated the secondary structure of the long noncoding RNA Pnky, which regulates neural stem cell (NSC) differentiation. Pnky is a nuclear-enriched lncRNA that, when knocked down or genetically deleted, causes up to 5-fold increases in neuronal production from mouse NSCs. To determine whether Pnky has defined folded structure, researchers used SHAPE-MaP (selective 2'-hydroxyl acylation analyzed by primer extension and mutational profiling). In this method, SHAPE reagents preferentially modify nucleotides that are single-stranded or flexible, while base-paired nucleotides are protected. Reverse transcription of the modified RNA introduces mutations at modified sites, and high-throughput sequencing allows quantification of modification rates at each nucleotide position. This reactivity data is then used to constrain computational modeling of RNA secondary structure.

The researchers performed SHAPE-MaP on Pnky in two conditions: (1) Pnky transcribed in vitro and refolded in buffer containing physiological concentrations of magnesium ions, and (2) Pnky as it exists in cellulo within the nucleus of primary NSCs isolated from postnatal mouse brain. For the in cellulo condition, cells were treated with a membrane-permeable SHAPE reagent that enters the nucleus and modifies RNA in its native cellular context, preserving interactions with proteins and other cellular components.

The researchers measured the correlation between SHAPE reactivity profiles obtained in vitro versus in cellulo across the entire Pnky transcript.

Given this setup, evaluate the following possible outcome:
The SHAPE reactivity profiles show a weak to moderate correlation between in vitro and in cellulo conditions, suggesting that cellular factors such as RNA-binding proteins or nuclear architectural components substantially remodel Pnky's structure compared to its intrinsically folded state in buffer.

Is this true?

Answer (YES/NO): NO